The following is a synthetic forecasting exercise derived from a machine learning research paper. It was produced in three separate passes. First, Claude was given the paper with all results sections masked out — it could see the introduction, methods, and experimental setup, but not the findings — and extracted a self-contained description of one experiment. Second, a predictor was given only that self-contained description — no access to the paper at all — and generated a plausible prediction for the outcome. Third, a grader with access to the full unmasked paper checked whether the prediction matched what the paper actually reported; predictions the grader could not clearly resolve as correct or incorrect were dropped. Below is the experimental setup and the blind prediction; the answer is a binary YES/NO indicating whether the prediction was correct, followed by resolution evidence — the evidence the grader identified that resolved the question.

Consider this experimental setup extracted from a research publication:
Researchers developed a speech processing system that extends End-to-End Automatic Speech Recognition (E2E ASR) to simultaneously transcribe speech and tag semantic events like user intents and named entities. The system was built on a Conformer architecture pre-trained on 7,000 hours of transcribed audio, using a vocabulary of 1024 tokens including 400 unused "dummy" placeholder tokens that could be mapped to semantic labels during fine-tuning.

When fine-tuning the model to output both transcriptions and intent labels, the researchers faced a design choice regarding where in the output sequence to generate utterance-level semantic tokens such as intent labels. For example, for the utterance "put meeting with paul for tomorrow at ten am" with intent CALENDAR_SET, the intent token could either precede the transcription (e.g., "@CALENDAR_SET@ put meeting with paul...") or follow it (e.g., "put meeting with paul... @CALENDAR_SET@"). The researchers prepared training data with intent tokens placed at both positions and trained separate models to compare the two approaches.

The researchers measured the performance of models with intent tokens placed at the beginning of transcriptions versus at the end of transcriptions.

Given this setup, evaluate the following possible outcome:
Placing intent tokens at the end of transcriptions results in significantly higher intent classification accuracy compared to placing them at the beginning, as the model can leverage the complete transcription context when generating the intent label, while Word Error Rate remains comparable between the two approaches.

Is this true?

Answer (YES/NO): NO